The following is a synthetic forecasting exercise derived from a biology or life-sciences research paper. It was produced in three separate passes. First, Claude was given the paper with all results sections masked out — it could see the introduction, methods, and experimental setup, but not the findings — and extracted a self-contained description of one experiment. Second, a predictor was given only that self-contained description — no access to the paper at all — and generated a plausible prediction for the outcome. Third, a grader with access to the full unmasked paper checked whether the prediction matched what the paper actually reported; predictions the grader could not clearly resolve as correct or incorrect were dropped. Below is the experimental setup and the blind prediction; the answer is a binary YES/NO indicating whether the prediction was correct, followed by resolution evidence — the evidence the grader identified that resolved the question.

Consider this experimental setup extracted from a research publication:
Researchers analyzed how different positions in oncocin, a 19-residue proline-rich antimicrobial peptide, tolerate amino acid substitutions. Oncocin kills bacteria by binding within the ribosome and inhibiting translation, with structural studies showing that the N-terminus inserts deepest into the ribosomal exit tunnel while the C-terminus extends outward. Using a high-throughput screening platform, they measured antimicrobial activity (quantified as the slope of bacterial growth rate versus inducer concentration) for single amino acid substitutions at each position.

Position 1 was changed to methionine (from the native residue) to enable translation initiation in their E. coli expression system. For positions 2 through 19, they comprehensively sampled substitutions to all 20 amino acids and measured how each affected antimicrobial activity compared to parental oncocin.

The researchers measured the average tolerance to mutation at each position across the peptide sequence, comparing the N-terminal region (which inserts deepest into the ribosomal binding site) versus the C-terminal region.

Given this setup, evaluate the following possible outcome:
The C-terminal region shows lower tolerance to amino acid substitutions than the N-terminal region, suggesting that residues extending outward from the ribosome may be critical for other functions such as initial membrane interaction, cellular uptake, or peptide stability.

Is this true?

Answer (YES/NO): NO